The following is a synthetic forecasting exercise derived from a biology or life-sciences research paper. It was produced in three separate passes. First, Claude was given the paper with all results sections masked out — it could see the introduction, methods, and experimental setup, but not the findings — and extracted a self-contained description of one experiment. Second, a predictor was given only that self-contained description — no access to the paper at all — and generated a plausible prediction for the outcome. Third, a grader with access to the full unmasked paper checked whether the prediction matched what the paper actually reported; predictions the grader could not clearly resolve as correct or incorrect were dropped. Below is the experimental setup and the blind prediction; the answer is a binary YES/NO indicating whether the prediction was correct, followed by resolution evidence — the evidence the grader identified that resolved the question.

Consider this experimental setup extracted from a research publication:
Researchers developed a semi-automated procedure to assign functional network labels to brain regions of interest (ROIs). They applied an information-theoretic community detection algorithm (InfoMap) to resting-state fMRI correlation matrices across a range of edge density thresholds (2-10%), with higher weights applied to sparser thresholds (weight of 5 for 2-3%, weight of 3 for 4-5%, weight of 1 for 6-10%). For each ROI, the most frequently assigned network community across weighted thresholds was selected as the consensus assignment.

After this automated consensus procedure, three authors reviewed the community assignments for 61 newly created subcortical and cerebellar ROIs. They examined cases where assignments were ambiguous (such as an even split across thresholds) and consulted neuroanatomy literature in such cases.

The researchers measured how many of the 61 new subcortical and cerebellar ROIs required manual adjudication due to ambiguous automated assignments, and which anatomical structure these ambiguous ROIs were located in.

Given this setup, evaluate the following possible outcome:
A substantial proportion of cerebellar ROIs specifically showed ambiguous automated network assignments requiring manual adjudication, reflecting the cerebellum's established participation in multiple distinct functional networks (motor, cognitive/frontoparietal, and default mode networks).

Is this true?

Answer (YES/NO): NO